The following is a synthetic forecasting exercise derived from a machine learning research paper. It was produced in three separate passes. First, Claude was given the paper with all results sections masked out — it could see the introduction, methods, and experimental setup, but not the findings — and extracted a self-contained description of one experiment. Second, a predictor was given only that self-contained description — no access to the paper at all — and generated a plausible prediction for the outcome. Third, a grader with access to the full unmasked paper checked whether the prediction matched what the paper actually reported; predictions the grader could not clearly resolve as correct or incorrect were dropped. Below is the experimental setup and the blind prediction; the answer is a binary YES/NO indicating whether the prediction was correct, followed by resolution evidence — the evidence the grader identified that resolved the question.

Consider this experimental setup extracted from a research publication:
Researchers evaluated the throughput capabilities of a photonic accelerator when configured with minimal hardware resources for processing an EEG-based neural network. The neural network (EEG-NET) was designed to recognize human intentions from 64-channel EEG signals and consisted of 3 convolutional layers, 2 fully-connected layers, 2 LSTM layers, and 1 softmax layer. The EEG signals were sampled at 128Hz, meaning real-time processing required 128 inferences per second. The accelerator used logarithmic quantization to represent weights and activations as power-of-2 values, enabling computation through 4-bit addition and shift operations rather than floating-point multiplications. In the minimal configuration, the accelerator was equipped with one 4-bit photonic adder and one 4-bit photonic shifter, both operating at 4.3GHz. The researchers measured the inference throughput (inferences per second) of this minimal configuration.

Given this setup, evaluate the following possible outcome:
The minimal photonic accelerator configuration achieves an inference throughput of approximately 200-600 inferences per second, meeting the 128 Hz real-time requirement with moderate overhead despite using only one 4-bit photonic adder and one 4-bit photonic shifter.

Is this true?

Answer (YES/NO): NO